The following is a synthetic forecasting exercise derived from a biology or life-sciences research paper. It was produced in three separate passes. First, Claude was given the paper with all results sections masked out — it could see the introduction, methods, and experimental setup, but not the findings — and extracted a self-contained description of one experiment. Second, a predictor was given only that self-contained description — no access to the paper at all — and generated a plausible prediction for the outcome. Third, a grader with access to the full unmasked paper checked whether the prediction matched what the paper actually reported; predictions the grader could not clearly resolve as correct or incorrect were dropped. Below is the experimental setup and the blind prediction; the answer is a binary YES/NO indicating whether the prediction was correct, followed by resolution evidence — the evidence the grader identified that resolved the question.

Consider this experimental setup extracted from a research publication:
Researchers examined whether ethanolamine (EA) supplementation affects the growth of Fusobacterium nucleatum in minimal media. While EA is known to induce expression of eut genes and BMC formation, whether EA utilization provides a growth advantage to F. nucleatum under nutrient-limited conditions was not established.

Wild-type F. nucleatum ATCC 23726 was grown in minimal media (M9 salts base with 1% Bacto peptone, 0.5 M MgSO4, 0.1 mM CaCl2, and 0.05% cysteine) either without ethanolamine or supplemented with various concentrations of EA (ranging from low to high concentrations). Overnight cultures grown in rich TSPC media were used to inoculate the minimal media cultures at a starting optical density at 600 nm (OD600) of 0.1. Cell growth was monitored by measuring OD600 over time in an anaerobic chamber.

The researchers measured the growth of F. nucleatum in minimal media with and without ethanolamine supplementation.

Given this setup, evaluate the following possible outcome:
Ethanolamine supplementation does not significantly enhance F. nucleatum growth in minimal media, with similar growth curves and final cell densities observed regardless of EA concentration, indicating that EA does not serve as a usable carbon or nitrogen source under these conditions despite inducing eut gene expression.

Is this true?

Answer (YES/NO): NO